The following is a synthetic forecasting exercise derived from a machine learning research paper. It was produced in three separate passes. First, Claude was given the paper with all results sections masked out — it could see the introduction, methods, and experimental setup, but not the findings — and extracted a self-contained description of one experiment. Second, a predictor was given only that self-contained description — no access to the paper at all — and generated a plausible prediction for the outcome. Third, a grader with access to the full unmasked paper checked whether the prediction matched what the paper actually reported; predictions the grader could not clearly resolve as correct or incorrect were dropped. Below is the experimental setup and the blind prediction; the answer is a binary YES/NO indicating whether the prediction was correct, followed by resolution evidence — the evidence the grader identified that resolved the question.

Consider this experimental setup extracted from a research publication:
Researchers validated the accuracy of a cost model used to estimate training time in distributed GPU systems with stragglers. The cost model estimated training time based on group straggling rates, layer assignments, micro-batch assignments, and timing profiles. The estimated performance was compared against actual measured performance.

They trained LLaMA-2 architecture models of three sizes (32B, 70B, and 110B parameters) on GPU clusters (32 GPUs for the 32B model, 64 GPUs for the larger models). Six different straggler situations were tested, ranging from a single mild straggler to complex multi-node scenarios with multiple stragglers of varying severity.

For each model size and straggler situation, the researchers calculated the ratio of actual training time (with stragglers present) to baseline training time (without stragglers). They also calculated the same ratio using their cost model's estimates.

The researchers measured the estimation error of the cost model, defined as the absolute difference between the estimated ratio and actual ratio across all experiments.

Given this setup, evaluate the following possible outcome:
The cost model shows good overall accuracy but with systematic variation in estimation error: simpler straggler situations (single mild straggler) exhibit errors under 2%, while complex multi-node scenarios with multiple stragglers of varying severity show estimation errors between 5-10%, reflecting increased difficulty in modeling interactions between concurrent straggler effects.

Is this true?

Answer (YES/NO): NO